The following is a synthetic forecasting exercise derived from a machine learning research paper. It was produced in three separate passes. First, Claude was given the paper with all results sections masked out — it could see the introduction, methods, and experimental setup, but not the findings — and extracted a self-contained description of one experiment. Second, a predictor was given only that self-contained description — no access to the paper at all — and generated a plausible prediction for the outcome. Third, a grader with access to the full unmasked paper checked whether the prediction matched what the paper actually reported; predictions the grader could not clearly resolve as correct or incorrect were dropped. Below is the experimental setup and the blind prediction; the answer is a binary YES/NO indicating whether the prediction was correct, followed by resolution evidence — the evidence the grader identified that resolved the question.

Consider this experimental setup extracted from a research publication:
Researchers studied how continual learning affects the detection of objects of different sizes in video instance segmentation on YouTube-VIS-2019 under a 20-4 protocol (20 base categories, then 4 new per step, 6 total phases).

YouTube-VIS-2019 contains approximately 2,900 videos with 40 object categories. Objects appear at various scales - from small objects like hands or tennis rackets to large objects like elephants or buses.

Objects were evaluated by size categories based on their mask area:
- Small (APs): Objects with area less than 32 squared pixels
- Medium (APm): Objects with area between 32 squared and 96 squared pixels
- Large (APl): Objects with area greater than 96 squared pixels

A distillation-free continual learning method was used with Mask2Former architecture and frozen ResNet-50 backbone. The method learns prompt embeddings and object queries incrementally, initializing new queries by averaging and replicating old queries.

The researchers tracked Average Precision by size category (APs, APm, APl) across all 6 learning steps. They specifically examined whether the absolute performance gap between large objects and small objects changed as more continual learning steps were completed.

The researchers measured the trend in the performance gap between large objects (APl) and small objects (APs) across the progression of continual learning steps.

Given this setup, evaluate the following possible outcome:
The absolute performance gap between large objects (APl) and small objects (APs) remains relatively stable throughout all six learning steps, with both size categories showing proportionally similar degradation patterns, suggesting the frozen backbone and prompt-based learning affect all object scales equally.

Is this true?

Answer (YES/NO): NO